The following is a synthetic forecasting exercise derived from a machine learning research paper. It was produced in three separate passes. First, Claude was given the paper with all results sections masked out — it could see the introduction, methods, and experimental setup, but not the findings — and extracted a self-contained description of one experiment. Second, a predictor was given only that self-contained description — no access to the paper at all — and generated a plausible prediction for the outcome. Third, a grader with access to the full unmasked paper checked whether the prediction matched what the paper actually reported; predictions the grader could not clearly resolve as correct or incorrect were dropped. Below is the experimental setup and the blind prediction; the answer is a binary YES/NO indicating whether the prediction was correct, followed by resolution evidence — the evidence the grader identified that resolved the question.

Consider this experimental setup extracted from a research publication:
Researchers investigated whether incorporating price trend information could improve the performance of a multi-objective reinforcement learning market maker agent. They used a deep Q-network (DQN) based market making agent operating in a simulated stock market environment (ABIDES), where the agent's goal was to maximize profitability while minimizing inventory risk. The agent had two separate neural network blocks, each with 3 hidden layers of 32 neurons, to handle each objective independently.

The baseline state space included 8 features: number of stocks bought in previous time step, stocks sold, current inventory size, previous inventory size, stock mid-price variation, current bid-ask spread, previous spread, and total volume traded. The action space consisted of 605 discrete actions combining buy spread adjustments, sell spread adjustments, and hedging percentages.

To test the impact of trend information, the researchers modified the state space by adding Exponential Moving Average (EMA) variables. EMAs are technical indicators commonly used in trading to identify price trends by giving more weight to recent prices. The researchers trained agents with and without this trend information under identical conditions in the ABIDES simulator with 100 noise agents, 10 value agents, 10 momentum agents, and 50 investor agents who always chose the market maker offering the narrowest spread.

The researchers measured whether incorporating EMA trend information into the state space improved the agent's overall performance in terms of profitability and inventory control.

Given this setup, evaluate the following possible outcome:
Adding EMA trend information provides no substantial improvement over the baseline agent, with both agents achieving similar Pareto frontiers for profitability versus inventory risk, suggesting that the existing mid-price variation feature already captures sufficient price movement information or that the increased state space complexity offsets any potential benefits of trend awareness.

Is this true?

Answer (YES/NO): NO